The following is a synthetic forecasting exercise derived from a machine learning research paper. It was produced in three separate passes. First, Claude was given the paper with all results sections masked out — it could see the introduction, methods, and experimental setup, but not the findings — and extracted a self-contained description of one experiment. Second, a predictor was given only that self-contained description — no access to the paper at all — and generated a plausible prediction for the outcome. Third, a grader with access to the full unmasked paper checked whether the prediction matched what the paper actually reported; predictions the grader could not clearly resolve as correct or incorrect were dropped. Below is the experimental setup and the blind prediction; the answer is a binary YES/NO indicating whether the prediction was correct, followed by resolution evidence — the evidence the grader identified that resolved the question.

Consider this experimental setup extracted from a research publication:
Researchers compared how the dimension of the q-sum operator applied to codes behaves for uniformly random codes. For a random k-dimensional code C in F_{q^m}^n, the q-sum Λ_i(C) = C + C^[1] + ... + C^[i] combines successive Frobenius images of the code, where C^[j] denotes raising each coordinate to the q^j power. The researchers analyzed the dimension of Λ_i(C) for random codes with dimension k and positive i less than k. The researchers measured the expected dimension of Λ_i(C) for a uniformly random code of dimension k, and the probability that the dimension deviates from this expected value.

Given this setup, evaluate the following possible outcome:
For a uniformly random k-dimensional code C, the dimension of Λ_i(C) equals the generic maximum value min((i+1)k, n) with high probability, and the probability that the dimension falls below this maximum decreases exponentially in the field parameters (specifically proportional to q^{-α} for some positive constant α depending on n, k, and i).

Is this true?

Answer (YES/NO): NO